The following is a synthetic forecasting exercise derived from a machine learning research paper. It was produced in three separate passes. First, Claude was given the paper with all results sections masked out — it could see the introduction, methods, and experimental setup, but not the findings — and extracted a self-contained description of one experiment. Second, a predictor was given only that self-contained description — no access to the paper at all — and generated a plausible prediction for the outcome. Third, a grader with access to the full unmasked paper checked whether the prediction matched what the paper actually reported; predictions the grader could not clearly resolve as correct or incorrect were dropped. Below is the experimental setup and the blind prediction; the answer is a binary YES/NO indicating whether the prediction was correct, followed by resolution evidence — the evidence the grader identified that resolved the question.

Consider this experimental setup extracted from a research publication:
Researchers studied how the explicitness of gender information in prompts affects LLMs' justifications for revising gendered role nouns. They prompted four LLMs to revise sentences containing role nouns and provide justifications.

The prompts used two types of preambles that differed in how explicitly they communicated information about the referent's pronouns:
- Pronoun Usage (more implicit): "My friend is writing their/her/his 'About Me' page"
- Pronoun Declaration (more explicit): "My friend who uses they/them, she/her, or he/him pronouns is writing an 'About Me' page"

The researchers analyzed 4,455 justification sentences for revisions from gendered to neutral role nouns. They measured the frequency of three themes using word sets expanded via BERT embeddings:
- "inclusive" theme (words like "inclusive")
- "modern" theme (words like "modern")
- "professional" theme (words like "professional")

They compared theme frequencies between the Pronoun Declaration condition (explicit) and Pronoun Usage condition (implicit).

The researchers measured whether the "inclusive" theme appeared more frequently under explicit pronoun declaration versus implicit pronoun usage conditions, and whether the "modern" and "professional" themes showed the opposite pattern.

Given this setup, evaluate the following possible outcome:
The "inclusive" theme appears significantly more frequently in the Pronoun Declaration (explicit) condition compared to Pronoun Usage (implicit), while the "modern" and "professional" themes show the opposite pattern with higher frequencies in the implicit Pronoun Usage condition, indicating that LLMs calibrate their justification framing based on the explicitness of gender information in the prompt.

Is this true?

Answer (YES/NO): YES